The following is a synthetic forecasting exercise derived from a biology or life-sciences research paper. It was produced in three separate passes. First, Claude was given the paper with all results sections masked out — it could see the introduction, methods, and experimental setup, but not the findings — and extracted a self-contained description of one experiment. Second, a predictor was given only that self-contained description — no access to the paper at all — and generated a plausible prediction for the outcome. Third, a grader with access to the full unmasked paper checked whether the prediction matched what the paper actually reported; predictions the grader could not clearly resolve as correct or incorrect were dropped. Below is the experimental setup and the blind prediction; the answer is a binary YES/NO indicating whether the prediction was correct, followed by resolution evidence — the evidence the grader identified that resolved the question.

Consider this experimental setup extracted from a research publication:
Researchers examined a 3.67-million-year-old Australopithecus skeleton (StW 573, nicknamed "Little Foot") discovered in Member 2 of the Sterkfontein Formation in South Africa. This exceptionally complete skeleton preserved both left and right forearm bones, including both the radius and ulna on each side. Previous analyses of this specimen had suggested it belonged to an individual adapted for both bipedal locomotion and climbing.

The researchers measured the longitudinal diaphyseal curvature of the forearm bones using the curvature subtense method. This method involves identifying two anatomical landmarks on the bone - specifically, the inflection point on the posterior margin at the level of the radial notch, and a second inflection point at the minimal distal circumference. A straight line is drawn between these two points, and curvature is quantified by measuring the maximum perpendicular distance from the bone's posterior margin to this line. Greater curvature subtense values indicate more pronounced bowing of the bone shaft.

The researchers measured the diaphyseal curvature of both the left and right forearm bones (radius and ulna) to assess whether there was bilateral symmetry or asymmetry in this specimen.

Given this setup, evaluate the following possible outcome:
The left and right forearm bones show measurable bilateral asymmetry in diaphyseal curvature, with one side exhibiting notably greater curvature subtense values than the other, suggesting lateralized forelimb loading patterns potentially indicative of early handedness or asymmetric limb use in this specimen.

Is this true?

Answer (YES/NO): NO